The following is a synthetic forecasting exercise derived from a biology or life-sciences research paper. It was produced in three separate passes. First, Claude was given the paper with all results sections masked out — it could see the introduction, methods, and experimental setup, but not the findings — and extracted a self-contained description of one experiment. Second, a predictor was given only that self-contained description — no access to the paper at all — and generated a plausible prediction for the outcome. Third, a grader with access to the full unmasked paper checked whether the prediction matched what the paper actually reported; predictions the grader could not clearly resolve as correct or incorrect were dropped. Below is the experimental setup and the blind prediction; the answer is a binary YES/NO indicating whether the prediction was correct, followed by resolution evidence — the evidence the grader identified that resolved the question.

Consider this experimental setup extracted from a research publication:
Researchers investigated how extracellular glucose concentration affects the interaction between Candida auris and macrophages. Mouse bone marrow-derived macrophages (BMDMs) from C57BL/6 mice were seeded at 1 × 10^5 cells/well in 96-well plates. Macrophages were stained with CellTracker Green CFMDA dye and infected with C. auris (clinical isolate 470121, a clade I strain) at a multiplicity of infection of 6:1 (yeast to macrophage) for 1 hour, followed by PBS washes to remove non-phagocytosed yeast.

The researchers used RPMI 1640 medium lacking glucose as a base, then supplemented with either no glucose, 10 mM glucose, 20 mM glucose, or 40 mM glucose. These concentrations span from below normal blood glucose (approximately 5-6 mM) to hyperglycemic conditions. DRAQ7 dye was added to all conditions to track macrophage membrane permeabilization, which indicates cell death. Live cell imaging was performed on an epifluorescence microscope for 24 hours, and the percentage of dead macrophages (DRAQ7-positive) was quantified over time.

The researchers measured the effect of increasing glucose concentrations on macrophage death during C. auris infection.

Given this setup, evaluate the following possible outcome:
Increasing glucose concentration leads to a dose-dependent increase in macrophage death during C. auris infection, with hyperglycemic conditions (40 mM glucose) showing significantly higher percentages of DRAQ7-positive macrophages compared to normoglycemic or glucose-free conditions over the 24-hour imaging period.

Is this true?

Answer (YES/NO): NO